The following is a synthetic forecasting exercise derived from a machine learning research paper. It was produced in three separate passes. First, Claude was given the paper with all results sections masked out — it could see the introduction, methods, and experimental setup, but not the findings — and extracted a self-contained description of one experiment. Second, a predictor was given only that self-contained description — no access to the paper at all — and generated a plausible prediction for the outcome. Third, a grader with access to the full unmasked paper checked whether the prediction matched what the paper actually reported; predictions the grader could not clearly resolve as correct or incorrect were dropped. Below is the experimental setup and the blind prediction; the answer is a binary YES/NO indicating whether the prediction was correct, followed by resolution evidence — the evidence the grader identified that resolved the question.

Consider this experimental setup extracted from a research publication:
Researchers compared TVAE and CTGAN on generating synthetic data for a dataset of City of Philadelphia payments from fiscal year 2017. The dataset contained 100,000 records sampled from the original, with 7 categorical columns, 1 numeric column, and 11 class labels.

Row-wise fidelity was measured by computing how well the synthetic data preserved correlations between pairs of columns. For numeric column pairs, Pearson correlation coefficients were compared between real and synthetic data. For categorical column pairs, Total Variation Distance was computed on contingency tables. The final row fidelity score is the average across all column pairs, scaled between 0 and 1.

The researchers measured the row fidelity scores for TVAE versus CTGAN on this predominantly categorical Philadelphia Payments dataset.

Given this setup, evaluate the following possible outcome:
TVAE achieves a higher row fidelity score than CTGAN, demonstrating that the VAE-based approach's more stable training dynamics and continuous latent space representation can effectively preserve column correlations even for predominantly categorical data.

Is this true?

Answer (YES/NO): YES